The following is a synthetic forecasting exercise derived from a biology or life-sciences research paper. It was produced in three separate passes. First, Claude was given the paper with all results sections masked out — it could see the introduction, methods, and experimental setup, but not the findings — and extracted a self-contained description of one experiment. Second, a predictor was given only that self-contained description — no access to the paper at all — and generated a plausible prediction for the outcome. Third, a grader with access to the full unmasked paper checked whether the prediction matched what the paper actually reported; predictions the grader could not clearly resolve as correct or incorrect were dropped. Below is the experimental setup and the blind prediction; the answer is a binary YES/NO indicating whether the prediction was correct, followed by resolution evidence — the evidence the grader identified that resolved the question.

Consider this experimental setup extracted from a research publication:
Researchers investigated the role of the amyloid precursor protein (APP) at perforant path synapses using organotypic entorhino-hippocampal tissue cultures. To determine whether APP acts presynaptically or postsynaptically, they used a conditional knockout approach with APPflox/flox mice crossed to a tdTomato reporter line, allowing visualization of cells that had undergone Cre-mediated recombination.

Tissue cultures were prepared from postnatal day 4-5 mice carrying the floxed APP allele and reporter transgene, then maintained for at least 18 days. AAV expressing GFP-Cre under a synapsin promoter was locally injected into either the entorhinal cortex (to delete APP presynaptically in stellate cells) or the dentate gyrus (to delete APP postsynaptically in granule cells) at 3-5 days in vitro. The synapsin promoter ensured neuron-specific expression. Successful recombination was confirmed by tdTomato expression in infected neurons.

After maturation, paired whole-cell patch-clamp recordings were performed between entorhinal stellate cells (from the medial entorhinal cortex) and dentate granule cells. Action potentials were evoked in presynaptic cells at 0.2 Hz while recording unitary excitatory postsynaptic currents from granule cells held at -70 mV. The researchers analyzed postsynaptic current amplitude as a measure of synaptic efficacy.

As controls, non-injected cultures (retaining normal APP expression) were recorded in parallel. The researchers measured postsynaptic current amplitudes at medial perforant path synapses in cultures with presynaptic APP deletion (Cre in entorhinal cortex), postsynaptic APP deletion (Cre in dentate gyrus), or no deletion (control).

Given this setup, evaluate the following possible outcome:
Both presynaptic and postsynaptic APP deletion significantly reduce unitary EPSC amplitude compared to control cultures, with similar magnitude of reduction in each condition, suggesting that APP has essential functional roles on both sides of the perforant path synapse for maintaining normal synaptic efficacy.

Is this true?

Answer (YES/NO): NO